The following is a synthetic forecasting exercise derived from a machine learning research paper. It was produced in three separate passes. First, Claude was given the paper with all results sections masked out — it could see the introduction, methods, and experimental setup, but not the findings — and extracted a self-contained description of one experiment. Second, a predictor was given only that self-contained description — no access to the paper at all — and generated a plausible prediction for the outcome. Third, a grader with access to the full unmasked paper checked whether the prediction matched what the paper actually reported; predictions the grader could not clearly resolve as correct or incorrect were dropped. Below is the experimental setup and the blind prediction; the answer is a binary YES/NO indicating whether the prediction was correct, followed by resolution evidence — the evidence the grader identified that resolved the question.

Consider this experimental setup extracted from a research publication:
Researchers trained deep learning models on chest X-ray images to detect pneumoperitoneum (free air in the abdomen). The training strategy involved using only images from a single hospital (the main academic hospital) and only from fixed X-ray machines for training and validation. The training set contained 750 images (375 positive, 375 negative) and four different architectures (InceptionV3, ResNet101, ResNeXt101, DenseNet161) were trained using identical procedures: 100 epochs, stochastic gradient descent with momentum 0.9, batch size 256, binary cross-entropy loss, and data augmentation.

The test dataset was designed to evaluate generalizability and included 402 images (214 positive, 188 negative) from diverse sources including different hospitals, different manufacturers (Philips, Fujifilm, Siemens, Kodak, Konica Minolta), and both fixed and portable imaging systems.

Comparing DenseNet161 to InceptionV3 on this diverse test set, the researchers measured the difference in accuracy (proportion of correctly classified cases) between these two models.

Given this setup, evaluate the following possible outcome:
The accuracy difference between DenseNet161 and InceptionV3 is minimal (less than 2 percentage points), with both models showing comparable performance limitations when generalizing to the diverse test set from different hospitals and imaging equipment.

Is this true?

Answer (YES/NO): NO